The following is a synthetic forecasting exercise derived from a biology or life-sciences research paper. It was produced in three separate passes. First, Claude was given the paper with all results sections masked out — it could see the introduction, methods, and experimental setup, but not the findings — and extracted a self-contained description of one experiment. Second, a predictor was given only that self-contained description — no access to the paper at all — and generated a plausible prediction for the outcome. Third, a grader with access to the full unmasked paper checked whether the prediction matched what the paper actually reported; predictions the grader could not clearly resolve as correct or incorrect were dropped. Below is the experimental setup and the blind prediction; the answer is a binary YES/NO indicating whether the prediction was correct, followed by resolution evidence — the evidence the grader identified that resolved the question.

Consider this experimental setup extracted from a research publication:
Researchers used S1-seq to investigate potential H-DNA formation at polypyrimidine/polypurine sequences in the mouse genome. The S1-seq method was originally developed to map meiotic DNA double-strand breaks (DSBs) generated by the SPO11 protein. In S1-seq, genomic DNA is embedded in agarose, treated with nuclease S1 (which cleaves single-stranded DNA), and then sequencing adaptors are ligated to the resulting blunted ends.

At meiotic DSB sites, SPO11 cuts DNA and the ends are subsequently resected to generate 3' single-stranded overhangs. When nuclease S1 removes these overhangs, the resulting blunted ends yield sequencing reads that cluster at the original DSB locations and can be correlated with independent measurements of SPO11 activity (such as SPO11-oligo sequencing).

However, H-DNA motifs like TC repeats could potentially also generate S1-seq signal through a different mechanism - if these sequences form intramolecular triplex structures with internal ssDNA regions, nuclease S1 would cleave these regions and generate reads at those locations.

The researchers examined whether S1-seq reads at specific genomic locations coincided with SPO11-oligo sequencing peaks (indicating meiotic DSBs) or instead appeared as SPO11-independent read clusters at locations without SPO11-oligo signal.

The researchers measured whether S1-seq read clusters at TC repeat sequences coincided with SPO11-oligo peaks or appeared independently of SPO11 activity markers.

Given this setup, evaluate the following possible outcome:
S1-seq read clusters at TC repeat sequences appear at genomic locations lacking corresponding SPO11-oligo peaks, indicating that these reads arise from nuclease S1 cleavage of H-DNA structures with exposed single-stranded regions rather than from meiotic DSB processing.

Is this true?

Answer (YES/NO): YES